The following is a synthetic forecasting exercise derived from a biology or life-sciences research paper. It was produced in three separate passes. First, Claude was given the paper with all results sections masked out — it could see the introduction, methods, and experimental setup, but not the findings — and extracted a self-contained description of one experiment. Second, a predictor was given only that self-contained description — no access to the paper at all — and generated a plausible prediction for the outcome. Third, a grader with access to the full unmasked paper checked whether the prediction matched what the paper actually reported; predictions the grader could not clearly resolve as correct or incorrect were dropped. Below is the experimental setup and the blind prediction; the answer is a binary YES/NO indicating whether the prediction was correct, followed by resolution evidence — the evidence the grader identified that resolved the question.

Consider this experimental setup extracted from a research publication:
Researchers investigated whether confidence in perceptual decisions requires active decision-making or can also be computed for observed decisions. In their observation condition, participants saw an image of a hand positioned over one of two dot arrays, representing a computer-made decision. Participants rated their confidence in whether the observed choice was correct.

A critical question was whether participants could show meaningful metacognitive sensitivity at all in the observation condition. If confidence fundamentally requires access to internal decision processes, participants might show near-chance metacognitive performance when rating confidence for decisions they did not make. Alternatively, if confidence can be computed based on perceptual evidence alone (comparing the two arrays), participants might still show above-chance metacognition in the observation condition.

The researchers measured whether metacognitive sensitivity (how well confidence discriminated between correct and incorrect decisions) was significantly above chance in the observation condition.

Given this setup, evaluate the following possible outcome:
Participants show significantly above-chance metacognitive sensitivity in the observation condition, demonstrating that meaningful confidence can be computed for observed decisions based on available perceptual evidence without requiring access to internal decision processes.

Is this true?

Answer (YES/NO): YES